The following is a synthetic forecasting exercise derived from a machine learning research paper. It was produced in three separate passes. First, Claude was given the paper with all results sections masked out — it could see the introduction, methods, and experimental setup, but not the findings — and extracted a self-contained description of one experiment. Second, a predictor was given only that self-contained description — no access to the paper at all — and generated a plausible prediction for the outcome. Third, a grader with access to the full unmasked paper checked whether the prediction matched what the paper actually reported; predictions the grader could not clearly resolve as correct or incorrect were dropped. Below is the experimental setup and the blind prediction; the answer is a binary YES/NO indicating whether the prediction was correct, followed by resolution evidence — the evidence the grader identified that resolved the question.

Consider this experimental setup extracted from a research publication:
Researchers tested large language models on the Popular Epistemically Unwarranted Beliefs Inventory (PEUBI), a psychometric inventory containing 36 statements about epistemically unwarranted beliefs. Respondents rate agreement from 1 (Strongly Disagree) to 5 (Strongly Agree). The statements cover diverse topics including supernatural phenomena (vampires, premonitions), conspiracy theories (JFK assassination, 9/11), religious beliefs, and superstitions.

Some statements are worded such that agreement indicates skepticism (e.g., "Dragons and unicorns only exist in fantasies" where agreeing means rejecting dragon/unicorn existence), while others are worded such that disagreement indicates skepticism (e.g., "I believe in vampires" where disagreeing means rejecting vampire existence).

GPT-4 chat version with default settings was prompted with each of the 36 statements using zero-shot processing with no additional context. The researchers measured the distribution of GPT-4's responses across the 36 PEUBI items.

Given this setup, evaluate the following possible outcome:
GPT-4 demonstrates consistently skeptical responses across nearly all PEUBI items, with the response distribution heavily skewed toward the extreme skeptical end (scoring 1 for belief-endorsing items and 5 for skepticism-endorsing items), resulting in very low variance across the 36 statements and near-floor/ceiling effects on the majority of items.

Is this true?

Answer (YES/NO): NO